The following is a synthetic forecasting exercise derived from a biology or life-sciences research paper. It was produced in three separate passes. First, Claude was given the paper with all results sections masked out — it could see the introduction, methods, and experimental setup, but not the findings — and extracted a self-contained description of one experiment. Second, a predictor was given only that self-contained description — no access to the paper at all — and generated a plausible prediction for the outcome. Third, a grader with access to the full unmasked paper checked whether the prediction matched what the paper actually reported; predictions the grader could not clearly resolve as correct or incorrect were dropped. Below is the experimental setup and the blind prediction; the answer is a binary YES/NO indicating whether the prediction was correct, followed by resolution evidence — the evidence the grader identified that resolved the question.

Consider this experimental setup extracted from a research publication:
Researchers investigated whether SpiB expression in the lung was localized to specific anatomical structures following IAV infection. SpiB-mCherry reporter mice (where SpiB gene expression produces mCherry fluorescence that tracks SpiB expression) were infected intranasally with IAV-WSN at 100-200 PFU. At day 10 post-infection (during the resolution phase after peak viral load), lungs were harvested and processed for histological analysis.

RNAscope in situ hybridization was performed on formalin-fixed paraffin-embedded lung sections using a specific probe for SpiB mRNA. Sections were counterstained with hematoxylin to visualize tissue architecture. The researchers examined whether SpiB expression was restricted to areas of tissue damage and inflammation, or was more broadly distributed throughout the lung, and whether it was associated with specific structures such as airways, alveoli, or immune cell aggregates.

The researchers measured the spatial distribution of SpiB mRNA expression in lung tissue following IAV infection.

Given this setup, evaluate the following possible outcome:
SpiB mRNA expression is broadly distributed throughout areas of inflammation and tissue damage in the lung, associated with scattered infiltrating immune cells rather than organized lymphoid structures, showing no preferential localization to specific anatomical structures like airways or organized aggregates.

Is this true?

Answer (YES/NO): NO